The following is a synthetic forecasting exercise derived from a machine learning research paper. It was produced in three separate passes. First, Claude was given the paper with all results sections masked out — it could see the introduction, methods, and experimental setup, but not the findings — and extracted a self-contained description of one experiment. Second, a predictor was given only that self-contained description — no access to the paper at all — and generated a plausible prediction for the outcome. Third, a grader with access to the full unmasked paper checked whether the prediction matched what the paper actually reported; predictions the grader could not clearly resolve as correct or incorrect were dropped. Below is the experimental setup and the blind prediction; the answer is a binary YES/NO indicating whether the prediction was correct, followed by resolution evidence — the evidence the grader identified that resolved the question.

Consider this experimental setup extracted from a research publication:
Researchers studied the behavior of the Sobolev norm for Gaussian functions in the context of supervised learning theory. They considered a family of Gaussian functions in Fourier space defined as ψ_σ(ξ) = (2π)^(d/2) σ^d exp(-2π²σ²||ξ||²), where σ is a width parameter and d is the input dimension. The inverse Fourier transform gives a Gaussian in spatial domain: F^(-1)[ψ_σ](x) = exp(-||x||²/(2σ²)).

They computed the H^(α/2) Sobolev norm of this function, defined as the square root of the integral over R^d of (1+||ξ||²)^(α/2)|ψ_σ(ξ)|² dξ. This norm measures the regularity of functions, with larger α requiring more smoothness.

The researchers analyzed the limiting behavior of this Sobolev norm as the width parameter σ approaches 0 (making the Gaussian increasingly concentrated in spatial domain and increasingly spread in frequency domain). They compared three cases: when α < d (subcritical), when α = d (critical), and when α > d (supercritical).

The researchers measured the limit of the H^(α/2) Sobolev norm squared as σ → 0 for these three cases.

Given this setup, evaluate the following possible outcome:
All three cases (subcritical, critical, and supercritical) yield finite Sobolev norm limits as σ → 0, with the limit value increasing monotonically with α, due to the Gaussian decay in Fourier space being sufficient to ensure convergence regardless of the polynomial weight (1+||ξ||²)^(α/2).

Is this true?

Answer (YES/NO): NO